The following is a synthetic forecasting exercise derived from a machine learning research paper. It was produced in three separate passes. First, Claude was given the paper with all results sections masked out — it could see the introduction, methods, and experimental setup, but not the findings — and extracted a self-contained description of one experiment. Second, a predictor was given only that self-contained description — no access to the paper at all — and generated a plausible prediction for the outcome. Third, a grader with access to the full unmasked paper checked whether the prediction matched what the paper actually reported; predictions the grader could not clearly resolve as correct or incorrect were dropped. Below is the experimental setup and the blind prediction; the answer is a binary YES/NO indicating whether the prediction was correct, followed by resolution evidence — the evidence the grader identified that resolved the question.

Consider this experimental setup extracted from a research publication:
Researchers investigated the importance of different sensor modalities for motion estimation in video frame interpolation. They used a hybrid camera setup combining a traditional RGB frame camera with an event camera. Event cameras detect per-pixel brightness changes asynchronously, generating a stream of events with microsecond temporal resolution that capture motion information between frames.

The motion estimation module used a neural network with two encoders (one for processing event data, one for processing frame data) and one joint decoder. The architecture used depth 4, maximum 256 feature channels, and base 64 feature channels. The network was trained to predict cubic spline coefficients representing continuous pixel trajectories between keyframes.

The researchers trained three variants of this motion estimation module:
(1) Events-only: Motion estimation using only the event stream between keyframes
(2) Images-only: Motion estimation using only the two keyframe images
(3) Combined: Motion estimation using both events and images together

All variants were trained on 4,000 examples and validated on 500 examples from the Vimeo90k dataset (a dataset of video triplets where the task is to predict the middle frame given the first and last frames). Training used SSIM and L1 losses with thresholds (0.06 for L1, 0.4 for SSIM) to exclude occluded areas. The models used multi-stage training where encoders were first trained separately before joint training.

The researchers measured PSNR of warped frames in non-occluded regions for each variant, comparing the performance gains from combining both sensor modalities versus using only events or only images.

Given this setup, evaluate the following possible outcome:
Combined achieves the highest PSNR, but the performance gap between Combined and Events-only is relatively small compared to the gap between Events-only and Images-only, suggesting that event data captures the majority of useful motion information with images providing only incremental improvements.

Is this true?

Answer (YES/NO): YES